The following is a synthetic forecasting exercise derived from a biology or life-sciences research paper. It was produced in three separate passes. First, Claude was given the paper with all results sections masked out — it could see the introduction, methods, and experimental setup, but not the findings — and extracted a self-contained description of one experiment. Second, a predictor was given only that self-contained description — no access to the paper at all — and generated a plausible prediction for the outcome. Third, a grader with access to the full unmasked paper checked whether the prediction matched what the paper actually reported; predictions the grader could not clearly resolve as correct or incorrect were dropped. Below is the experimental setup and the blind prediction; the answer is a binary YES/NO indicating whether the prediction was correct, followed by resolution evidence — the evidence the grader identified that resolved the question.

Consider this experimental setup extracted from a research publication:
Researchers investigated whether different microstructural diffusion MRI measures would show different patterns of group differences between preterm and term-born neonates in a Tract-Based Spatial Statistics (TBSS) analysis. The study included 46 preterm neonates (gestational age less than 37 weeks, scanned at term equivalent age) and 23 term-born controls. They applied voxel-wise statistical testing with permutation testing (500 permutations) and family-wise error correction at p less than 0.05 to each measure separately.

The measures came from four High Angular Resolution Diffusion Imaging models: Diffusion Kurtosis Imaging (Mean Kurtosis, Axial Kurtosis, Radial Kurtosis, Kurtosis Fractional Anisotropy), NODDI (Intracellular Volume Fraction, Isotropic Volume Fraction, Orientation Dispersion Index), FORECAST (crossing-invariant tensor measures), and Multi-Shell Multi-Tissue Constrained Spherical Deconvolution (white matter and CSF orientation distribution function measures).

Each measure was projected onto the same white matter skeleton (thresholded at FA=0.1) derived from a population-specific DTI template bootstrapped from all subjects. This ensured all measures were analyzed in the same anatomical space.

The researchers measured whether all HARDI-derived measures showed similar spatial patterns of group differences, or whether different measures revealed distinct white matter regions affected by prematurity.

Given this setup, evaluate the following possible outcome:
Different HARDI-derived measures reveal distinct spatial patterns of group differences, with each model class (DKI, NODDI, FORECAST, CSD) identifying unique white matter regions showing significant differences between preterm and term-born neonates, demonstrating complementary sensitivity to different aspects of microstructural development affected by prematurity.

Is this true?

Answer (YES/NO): NO